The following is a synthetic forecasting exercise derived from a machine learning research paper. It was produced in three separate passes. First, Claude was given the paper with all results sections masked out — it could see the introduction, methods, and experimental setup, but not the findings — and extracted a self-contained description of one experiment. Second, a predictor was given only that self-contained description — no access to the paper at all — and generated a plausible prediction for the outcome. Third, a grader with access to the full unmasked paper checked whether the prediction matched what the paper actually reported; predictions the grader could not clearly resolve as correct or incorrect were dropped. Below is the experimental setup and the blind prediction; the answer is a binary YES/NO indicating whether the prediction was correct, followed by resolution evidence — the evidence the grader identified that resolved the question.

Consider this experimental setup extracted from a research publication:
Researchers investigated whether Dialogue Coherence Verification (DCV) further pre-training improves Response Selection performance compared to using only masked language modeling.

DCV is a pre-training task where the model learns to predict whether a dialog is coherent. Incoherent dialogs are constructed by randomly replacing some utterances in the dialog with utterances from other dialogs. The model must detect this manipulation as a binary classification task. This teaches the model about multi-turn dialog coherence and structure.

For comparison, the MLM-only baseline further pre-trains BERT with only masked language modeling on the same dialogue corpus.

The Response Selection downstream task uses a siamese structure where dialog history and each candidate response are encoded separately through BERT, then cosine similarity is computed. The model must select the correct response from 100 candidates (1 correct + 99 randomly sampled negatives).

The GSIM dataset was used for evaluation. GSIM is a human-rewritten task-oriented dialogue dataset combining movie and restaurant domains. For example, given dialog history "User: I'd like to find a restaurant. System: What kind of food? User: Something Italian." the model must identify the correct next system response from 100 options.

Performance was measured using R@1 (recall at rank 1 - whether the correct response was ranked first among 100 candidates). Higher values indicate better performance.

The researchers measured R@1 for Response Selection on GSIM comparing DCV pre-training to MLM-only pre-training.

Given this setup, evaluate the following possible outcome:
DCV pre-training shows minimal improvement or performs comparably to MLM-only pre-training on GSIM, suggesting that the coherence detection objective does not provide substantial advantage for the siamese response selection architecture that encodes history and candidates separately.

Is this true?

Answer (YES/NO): NO